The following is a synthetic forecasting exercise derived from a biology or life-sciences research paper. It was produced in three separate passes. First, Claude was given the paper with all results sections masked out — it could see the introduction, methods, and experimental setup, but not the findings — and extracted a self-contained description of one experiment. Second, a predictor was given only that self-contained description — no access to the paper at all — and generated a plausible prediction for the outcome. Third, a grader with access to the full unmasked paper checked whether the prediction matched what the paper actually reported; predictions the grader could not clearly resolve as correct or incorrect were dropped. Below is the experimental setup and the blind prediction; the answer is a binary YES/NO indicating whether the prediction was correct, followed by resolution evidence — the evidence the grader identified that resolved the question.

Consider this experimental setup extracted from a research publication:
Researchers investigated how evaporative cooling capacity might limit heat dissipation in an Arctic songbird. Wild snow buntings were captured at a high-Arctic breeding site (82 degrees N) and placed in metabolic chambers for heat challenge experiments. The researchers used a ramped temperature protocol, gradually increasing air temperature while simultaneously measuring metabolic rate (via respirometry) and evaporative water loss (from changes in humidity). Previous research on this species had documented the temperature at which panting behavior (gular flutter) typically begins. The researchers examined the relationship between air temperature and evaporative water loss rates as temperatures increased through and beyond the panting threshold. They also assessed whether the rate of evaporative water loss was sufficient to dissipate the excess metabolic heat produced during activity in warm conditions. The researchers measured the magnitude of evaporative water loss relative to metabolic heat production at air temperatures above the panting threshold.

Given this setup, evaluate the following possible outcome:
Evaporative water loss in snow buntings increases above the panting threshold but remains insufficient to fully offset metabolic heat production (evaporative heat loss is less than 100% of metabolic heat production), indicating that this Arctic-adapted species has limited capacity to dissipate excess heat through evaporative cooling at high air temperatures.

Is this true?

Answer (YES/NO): YES